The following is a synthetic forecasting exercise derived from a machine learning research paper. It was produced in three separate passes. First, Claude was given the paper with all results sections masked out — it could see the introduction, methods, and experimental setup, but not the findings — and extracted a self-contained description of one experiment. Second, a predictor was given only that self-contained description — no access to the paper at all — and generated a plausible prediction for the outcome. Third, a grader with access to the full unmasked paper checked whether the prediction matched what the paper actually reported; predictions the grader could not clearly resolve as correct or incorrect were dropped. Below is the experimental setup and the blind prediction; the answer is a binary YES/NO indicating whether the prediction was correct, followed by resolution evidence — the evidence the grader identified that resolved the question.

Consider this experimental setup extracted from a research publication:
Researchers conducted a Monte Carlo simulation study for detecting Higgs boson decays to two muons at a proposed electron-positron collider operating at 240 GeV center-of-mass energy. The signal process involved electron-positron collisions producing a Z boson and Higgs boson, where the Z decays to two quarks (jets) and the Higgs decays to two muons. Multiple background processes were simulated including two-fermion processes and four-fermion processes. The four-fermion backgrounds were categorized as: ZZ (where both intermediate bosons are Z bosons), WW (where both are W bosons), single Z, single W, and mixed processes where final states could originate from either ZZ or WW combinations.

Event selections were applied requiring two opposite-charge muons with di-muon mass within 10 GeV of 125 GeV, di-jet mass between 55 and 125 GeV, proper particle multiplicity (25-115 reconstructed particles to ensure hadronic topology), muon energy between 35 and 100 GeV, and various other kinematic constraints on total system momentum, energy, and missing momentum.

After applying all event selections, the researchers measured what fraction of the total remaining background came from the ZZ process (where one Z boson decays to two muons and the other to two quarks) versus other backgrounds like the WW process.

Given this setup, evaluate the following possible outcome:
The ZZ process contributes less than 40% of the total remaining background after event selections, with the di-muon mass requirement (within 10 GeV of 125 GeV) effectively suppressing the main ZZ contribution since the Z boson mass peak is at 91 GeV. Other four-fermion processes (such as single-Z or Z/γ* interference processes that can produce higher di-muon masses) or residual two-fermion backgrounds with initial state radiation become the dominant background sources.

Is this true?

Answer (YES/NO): NO